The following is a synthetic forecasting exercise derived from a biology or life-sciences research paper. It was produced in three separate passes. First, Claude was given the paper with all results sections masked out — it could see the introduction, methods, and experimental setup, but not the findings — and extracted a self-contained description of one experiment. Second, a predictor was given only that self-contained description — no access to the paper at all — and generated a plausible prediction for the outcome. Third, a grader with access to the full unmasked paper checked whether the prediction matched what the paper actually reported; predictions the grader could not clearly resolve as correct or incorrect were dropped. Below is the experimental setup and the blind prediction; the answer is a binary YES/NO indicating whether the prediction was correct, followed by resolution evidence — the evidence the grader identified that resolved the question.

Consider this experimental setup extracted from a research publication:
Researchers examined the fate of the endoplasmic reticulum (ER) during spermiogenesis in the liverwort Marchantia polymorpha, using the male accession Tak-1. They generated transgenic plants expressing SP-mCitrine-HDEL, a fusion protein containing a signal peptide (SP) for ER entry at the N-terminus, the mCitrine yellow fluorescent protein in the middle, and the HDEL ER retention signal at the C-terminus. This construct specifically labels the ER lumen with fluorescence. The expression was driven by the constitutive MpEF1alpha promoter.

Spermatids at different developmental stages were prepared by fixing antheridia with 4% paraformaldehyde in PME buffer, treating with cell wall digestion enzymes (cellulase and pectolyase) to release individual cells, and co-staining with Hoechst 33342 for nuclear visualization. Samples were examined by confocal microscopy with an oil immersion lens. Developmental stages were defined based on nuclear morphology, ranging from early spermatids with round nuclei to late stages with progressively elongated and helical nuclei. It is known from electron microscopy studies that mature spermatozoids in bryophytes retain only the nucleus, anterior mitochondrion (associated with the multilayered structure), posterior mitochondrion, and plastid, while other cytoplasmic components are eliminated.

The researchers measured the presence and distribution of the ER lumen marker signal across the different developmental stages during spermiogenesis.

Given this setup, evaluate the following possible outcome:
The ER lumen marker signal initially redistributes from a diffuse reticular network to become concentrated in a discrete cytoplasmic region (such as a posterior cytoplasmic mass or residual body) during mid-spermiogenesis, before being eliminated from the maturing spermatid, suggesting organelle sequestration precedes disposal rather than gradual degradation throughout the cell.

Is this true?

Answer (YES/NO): NO